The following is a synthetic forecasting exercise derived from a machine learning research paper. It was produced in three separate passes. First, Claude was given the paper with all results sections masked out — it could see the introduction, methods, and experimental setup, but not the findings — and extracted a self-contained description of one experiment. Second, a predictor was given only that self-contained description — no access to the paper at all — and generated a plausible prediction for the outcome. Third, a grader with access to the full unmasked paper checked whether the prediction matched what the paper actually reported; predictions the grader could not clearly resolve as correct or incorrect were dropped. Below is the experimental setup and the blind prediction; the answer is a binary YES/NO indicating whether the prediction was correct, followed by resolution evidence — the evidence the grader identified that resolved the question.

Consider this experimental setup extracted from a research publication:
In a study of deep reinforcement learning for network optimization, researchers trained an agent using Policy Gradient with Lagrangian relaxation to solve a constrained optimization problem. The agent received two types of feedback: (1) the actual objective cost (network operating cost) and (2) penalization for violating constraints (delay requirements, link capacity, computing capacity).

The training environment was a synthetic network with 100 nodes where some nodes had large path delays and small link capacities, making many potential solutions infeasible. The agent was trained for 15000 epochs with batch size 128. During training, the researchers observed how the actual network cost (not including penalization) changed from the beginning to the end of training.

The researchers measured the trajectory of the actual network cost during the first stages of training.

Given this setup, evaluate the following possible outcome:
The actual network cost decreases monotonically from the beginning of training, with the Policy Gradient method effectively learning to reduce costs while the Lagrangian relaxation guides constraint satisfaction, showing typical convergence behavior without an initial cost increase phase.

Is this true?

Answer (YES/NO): NO